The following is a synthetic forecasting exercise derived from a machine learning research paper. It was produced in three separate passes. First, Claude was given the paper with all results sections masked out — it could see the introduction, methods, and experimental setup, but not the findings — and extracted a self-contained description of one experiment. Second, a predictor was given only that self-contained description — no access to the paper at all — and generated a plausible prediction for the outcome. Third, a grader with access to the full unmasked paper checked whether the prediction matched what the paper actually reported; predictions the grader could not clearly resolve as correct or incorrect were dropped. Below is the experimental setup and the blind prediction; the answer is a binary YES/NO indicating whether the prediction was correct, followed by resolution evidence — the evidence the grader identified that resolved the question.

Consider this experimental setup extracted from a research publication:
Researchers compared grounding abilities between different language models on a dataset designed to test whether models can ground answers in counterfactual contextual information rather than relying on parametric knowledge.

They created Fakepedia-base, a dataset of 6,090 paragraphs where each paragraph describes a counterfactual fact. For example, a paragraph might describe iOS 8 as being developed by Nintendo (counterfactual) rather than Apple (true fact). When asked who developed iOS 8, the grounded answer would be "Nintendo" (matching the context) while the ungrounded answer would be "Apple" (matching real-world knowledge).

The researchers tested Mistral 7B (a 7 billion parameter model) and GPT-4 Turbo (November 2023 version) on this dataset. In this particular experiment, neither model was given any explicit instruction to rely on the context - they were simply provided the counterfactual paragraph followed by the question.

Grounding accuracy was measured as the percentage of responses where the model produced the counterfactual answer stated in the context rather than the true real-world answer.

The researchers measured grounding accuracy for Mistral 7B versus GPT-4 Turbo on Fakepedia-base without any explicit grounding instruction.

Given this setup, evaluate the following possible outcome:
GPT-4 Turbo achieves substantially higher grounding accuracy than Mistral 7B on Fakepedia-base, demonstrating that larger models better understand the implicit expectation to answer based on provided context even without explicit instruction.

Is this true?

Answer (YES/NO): NO